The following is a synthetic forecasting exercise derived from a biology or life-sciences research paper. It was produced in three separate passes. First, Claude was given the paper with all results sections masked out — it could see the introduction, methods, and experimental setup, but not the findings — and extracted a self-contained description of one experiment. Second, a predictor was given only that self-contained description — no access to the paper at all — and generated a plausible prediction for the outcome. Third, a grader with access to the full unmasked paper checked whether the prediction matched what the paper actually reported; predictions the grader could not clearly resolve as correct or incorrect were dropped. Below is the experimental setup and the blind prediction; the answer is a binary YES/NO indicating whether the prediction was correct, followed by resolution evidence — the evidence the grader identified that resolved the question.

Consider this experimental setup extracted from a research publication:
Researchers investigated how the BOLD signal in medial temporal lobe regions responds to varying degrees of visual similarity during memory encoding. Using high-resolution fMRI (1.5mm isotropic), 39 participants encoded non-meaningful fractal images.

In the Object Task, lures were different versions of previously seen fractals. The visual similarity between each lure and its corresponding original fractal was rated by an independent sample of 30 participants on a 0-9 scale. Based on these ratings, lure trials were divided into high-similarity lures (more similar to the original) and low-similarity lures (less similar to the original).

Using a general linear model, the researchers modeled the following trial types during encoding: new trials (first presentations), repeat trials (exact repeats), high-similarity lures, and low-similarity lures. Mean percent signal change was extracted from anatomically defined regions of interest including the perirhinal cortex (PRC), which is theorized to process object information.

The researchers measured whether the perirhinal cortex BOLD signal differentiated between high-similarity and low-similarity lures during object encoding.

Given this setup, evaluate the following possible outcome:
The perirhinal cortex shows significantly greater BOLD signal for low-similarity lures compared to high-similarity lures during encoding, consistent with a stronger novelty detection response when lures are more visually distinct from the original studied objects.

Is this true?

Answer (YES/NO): YES